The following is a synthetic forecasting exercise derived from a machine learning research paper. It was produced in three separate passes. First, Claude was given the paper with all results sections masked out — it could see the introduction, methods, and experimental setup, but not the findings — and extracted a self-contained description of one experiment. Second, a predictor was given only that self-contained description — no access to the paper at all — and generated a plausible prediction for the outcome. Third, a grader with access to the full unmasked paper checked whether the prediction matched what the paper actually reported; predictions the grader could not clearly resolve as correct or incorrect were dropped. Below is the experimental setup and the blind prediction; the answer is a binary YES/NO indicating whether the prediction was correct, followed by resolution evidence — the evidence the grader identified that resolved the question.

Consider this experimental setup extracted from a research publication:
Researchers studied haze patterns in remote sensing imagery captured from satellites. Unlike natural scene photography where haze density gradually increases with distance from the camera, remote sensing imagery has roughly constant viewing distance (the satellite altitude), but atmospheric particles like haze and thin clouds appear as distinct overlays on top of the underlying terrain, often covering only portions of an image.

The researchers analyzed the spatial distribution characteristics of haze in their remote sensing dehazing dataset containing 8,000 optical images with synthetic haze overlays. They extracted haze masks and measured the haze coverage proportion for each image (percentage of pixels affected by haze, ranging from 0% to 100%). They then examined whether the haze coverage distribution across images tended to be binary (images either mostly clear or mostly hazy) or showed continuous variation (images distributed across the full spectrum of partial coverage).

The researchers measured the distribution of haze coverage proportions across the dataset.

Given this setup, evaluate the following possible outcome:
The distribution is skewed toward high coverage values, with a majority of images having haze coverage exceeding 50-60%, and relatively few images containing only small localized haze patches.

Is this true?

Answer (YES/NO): NO